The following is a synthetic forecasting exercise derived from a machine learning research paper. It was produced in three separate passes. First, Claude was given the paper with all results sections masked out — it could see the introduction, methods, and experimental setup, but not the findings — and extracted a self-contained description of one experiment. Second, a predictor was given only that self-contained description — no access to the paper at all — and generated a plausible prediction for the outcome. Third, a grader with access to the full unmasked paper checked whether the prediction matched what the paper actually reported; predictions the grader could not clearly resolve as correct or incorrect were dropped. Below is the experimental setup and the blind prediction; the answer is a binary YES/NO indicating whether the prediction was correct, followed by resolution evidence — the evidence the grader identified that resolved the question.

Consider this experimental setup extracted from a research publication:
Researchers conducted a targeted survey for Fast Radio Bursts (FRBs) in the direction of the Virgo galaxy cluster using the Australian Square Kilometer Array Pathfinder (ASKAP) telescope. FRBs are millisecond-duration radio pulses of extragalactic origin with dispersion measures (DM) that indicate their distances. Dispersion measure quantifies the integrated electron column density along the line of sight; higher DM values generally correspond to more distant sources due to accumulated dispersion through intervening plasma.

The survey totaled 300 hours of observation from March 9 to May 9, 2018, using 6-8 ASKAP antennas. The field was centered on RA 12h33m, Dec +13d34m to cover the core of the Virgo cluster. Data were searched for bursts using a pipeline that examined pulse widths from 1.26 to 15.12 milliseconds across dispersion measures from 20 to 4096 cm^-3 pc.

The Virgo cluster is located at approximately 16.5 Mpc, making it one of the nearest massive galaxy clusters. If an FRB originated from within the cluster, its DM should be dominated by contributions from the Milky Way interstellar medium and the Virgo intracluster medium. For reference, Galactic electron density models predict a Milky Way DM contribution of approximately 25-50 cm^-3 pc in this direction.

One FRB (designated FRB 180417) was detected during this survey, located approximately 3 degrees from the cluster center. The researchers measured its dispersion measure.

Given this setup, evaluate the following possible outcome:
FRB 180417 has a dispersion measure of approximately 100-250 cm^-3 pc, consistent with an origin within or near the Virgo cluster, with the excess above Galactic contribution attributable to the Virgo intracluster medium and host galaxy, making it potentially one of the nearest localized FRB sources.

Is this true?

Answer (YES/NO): NO